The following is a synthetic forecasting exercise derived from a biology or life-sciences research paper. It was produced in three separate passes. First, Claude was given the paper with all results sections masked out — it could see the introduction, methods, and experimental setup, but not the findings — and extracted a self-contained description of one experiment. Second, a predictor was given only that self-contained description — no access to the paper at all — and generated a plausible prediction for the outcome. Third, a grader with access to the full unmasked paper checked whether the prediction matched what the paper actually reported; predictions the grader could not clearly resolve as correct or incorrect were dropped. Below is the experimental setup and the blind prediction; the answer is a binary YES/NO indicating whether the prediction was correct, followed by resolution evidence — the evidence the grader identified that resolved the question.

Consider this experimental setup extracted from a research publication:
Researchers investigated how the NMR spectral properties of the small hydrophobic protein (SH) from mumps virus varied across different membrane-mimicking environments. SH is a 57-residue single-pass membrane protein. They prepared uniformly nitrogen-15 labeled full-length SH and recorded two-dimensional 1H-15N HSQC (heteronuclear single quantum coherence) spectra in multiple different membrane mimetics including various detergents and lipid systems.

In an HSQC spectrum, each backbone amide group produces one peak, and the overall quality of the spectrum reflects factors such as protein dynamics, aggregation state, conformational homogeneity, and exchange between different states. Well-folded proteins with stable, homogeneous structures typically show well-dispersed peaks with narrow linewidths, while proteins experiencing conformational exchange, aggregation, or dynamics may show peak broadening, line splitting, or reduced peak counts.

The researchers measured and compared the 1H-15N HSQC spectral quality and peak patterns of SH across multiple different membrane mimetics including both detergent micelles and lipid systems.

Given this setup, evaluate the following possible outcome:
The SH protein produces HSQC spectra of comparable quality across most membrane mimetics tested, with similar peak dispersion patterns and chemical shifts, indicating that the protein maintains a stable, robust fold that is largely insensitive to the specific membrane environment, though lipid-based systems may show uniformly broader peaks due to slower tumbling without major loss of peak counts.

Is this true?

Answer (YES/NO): NO